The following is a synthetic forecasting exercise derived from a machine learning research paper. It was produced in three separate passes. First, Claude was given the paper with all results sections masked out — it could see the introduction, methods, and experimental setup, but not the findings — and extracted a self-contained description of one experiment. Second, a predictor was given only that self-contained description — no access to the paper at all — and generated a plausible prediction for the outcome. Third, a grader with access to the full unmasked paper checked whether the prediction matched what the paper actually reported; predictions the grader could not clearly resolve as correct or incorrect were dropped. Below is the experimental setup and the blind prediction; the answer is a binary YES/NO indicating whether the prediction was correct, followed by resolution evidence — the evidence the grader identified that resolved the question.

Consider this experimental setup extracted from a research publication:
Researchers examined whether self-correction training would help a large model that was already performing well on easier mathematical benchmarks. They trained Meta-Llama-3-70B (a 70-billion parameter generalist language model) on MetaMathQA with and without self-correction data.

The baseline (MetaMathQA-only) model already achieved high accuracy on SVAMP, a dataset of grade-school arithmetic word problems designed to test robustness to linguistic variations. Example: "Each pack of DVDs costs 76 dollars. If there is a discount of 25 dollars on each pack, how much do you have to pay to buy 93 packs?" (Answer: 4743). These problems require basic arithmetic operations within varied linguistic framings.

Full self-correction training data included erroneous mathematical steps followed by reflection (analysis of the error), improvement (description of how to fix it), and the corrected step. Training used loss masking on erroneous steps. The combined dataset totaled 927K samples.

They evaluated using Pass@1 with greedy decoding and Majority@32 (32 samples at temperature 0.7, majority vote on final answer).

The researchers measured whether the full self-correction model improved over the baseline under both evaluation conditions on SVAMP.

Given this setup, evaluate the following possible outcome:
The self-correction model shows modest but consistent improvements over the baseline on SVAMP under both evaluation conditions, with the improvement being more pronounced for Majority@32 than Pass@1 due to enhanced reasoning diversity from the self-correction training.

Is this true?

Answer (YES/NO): NO